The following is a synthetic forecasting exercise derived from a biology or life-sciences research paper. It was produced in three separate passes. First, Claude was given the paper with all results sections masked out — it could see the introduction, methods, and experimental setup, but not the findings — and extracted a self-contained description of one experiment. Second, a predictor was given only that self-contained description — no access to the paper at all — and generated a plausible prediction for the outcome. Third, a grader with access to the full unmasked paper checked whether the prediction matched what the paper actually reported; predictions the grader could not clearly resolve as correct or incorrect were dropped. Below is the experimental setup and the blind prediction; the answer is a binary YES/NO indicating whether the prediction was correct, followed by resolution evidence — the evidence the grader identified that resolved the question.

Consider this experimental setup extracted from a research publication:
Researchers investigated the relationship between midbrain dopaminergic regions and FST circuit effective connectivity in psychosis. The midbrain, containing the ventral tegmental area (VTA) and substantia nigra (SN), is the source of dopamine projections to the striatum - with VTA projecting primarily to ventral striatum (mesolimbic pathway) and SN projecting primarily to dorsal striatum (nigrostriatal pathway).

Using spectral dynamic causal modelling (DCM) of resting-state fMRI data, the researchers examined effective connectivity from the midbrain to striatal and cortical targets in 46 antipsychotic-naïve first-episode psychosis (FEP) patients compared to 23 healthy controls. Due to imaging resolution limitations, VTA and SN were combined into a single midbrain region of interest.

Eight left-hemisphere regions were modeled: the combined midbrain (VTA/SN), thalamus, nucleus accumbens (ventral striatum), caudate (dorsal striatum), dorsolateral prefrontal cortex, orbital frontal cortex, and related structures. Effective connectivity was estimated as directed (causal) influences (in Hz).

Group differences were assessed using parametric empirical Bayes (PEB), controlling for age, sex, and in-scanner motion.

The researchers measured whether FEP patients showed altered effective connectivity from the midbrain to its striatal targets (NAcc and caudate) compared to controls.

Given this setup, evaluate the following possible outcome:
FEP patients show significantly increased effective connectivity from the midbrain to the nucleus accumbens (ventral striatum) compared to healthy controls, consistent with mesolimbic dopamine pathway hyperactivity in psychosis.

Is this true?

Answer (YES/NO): NO